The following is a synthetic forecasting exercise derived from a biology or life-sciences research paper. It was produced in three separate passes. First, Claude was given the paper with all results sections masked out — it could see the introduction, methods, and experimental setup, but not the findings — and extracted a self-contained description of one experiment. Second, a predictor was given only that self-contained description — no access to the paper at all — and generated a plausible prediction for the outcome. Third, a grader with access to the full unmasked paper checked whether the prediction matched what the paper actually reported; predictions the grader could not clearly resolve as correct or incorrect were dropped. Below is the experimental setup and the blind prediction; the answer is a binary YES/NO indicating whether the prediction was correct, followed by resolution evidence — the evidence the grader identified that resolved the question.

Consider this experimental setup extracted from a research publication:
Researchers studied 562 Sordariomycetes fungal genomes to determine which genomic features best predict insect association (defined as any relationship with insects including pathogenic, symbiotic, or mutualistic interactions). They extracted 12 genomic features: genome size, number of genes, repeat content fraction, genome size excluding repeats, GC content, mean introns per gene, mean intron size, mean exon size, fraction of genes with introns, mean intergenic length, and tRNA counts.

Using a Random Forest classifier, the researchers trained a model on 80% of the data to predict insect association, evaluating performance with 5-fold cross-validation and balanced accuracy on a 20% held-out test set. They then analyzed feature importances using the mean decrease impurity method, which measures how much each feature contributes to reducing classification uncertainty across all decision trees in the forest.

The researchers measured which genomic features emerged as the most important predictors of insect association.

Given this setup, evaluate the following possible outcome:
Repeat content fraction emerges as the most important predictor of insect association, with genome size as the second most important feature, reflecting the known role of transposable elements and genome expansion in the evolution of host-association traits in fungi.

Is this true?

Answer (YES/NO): NO